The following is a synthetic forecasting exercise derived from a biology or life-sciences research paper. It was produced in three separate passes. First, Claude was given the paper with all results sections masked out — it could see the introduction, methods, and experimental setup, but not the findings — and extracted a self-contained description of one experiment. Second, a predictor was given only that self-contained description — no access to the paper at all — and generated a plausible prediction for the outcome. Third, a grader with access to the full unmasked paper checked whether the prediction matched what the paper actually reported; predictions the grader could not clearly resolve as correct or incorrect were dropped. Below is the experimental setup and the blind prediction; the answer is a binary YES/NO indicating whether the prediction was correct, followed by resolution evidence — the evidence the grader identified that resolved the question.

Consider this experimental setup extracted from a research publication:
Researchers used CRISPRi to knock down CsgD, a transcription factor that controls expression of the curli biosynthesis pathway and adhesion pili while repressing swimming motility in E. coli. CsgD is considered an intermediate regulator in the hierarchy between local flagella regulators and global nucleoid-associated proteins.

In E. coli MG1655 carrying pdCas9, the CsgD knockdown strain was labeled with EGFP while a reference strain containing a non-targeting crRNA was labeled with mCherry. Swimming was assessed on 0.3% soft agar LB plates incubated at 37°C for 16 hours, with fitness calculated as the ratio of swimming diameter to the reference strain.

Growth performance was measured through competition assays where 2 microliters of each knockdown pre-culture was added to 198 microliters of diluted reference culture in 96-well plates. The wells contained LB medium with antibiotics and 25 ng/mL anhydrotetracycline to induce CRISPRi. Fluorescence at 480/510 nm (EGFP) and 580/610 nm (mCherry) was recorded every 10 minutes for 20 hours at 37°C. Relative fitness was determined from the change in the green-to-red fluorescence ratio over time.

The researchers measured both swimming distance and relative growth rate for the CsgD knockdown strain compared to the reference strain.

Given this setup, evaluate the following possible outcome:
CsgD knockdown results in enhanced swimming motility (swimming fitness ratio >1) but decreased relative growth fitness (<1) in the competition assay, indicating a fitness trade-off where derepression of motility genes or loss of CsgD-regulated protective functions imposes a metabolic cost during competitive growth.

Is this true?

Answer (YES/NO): YES